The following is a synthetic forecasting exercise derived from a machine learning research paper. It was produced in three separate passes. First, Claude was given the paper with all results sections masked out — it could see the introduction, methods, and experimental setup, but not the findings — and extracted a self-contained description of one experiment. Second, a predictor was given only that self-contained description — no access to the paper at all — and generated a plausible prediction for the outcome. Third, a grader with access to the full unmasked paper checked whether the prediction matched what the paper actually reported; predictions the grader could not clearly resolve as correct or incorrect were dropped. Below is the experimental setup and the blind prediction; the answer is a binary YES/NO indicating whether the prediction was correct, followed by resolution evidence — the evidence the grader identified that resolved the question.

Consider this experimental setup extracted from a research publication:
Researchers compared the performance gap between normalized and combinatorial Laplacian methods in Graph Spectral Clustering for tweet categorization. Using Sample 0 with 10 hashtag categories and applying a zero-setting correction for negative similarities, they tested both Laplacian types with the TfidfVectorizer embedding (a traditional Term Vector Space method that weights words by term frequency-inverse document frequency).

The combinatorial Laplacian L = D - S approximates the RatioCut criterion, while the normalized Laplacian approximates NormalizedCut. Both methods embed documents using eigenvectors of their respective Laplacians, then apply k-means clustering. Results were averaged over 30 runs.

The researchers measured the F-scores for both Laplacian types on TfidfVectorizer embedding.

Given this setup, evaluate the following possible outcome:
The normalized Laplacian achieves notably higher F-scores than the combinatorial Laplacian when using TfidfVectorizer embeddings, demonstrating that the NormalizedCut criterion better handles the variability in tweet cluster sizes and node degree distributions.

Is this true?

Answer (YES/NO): NO